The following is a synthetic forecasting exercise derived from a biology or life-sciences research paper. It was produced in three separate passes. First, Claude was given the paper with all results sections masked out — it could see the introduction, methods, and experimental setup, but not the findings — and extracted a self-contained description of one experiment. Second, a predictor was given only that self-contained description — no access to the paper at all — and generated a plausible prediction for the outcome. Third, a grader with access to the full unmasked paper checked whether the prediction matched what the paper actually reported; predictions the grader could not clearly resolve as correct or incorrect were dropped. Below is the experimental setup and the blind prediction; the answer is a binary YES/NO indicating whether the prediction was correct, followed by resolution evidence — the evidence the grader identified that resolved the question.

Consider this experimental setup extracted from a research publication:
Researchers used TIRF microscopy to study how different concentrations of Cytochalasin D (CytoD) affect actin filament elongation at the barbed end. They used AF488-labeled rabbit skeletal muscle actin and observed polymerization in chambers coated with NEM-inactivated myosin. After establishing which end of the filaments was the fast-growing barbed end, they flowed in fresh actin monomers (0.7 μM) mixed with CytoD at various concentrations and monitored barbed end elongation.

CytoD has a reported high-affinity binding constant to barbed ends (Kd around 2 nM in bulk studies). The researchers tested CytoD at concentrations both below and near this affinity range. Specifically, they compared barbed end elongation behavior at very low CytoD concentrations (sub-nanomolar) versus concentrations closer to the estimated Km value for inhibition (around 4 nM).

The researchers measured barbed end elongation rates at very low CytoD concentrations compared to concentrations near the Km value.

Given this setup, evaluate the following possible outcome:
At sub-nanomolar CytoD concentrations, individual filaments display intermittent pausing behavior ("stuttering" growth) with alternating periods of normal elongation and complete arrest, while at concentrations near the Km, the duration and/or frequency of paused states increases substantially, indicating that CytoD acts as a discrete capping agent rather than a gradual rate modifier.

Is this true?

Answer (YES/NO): NO